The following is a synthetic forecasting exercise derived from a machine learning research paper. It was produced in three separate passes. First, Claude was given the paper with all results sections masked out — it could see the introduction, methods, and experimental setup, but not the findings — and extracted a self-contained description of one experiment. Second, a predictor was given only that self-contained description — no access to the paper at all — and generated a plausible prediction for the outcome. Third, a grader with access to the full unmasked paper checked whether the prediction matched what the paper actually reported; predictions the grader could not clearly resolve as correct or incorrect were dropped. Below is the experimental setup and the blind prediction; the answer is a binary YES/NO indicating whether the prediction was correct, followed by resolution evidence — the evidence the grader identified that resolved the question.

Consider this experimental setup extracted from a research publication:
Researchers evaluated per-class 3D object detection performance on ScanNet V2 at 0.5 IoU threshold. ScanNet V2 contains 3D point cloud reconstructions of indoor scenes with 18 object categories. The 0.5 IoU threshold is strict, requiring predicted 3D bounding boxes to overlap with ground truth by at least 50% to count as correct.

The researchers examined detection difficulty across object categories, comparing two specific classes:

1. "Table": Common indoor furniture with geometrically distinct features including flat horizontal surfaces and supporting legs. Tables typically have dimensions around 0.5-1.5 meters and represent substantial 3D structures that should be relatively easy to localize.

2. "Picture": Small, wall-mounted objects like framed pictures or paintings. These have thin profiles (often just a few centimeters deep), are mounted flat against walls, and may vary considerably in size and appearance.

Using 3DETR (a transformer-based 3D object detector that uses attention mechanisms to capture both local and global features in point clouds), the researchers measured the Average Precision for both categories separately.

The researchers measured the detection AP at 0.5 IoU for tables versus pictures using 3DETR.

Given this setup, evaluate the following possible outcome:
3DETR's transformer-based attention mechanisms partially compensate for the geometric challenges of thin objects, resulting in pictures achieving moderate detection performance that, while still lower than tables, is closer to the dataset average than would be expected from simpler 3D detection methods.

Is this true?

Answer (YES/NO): NO